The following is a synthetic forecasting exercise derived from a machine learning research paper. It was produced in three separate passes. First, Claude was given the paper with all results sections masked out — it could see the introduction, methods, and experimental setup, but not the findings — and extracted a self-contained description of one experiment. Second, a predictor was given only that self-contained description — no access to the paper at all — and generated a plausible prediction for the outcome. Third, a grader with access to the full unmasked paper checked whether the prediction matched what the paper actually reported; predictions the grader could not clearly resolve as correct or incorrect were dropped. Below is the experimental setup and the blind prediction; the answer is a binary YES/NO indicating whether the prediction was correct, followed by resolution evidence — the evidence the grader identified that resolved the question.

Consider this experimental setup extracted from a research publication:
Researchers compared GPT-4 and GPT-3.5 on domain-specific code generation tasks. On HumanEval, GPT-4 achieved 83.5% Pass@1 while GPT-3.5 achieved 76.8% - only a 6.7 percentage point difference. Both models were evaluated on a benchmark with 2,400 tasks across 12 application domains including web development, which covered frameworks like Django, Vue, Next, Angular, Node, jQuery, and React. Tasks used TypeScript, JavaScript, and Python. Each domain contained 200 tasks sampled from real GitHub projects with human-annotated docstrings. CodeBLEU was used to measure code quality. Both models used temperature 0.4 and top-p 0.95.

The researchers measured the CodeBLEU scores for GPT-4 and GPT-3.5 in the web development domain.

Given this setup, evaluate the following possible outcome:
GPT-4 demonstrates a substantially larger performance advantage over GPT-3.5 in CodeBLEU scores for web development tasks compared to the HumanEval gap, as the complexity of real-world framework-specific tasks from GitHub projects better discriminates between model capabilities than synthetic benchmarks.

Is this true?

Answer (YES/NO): YES